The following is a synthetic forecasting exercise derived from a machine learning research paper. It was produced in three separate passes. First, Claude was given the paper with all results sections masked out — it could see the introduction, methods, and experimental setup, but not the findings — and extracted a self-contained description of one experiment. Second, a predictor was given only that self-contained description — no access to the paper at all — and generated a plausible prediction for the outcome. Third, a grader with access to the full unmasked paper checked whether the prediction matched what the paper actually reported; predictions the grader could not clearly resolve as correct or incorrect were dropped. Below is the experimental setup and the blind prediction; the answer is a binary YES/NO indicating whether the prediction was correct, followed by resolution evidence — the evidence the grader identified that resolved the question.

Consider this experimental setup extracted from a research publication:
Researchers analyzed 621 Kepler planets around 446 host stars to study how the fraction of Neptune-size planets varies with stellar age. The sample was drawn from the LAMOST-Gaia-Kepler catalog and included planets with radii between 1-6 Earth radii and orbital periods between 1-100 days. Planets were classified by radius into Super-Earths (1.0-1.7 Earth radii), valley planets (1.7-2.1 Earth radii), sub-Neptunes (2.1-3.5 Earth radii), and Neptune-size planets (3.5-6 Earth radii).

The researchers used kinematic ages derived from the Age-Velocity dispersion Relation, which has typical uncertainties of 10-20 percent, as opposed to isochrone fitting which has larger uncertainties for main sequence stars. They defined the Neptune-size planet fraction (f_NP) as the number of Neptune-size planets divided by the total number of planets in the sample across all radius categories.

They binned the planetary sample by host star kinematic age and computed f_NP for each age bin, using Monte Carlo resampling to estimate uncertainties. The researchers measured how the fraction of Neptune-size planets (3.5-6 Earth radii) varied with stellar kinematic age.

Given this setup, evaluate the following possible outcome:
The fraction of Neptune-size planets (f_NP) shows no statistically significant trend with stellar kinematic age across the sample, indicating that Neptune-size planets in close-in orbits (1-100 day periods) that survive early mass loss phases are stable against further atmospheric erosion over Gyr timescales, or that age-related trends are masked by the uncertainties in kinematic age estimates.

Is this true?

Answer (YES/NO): NO